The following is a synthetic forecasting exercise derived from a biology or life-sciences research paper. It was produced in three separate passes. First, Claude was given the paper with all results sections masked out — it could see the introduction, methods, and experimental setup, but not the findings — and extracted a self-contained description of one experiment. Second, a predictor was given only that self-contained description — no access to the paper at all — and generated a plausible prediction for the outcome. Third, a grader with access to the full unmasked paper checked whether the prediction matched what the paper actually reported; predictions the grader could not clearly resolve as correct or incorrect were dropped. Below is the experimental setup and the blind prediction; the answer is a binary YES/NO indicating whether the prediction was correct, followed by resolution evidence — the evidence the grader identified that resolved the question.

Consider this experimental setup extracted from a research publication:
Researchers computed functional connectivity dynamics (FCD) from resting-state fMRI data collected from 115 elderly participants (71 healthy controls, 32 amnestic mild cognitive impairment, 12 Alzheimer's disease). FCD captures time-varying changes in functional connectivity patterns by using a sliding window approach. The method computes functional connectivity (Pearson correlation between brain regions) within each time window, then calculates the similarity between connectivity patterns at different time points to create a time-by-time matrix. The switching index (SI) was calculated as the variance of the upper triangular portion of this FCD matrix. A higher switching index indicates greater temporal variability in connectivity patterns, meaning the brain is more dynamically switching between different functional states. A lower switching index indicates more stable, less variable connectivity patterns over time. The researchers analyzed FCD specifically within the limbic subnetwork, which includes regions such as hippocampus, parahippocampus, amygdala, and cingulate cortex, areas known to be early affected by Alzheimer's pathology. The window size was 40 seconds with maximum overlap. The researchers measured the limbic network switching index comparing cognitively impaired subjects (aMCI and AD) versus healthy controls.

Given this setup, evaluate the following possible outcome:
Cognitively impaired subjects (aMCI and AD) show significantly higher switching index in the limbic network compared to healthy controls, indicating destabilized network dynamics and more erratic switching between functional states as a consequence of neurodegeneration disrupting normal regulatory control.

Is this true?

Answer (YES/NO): NO